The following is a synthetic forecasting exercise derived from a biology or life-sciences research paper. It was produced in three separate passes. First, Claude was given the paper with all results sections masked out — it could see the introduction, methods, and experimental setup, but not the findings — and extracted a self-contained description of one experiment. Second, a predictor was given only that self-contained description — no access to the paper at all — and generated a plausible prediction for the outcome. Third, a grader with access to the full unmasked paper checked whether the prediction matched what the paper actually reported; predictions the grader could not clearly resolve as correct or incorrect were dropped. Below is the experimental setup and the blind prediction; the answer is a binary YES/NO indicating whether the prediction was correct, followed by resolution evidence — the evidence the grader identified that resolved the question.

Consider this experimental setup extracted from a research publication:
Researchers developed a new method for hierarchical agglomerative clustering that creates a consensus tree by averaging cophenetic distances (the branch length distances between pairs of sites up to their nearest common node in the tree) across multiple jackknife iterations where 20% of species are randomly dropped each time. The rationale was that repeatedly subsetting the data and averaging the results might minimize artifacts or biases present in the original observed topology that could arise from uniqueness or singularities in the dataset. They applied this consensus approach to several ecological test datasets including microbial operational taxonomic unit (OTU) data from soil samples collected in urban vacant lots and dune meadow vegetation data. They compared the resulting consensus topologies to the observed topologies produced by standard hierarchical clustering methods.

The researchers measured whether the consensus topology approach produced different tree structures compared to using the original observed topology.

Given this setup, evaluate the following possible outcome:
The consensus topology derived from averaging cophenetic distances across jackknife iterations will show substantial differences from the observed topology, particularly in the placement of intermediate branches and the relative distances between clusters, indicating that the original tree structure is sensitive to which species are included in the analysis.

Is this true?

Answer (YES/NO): NO